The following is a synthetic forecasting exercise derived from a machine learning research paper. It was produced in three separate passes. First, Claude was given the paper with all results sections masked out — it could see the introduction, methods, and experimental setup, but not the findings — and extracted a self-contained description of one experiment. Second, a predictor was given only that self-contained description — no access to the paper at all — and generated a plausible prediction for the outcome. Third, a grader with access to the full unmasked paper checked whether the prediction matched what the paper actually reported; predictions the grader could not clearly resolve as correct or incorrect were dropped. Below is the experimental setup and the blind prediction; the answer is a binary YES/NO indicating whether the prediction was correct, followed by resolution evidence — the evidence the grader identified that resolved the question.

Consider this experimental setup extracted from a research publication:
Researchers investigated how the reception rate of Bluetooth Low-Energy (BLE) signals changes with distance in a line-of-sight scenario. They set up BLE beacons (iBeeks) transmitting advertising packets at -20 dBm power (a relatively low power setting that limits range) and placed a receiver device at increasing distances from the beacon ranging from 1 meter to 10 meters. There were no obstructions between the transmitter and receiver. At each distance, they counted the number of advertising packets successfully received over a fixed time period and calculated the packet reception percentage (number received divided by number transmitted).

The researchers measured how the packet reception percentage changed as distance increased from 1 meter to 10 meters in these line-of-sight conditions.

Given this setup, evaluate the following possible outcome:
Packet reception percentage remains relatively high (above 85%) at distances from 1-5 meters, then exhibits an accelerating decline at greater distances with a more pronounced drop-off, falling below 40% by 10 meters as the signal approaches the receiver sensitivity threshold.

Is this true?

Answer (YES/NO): NO